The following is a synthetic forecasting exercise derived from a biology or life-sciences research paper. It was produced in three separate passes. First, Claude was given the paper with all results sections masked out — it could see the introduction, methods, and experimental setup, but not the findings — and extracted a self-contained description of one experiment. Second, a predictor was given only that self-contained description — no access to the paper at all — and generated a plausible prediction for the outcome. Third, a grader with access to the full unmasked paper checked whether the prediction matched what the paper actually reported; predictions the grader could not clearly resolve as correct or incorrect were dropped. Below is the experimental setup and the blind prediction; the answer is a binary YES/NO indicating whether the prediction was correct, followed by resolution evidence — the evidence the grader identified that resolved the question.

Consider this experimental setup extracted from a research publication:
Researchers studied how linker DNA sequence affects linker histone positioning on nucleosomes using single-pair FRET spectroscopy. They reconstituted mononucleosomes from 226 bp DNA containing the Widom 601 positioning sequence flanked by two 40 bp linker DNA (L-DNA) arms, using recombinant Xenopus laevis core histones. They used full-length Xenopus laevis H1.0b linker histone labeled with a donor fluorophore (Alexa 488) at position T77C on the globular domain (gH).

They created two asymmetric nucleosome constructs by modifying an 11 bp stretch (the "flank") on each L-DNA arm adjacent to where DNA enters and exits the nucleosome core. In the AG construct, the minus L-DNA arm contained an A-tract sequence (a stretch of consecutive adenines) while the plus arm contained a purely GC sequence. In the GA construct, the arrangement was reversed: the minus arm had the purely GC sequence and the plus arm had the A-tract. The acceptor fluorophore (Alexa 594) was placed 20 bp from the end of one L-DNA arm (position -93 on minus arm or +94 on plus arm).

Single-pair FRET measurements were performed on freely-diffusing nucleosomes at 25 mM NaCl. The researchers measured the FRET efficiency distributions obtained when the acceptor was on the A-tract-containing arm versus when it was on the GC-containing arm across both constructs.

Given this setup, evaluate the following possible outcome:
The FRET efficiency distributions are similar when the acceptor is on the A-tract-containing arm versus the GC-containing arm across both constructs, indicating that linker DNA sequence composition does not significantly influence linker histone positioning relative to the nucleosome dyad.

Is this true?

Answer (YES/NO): NO